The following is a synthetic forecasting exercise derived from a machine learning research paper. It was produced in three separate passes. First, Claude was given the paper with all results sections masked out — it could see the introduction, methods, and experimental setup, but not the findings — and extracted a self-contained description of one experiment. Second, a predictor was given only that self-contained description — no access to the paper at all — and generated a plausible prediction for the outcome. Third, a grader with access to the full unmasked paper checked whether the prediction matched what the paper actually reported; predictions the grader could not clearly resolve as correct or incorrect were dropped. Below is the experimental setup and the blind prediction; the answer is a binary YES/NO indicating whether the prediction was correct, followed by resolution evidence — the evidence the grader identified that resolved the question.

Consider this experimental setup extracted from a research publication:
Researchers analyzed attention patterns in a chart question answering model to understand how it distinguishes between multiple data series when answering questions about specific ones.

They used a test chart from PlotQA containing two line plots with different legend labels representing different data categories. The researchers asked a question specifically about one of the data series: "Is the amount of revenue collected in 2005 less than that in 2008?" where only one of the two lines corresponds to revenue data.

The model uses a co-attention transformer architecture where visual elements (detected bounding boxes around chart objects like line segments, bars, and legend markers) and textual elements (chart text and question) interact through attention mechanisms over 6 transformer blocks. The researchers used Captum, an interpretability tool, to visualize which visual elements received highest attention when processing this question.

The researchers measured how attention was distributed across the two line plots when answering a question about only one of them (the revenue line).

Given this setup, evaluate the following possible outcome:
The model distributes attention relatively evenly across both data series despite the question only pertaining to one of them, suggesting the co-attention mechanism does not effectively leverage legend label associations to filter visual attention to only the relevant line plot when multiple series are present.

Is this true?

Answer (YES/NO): NO